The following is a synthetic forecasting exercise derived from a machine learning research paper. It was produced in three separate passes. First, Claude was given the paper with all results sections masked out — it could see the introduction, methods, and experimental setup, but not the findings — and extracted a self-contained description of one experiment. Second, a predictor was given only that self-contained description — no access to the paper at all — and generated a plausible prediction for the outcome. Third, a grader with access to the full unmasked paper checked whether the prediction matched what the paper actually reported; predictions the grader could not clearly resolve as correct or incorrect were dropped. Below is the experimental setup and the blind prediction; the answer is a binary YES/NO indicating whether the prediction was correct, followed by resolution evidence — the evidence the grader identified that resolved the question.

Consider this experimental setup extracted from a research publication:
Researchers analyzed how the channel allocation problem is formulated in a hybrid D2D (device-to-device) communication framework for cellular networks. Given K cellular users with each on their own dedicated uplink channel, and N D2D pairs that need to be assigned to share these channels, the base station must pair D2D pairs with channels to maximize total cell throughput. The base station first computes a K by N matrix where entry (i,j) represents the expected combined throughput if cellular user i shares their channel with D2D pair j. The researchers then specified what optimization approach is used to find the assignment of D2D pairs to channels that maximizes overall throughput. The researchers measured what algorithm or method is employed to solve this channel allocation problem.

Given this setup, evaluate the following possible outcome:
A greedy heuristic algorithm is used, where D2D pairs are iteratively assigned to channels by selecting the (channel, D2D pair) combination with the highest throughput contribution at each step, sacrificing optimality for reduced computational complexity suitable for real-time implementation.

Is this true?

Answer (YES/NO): NO